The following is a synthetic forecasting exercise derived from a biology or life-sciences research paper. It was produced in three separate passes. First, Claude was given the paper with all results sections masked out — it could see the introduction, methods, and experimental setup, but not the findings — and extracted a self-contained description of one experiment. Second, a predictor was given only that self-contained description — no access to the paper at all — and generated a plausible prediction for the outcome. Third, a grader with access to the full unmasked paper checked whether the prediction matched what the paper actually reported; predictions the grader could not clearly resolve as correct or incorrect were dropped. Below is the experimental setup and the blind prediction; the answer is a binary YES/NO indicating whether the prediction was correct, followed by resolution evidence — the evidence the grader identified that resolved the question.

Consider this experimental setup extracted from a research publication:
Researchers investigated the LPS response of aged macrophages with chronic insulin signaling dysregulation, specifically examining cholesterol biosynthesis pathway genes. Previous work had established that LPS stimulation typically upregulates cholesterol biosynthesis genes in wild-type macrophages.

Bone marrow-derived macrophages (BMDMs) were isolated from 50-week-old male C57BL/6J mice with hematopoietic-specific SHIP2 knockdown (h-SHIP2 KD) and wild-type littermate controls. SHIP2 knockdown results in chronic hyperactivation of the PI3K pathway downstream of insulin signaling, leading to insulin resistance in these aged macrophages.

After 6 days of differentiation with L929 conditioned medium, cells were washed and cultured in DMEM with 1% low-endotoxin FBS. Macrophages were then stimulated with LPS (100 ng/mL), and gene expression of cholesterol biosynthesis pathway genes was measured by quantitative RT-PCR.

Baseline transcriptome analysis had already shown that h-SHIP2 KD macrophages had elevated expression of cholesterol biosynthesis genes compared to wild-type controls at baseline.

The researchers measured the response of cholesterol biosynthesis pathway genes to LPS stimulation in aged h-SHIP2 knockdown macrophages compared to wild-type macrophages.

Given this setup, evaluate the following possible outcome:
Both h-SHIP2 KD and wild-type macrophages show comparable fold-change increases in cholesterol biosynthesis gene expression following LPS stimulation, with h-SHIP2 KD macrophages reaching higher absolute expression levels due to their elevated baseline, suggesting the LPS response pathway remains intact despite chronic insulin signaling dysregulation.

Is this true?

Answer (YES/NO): NO